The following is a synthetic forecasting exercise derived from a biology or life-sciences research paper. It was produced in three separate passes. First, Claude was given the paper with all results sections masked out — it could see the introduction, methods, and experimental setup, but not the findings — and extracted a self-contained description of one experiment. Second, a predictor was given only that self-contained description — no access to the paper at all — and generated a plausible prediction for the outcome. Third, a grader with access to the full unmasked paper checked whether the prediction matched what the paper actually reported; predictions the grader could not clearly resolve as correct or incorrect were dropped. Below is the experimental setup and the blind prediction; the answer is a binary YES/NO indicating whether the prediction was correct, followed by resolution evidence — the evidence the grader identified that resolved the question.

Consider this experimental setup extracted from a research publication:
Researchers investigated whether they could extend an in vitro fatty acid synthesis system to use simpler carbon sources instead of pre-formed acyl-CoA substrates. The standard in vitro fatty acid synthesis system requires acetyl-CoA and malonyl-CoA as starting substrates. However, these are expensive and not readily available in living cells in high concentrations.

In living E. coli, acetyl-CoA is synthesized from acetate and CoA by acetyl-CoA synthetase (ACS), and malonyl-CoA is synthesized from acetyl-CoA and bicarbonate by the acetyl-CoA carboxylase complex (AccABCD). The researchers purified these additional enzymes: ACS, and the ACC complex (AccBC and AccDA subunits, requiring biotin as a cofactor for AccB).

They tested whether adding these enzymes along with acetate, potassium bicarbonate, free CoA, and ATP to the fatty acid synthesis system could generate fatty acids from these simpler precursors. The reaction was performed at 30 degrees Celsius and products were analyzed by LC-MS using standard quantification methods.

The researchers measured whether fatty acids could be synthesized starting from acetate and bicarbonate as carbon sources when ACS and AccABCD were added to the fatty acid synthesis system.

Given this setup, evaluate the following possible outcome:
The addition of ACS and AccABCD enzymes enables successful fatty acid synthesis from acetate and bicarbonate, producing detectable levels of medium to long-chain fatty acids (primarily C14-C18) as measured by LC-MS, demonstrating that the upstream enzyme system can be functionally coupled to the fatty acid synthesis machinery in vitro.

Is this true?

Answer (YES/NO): NO